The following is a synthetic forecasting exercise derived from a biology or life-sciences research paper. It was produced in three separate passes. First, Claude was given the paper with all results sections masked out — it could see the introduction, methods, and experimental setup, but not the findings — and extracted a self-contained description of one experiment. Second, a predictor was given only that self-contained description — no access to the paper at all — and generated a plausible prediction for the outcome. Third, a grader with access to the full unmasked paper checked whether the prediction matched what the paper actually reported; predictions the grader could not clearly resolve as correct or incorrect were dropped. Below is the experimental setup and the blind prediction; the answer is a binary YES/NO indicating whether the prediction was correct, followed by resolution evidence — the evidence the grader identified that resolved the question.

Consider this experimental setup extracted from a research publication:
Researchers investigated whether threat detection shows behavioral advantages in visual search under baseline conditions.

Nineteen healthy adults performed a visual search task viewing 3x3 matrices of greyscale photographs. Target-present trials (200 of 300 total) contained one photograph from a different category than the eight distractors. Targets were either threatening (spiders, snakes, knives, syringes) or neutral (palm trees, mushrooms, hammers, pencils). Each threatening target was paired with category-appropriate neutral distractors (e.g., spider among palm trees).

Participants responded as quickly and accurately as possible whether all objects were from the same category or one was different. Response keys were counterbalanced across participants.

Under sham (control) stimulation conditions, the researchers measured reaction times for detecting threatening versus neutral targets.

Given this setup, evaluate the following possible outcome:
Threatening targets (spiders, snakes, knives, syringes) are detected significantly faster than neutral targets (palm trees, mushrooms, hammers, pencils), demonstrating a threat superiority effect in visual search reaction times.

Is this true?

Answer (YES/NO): YES